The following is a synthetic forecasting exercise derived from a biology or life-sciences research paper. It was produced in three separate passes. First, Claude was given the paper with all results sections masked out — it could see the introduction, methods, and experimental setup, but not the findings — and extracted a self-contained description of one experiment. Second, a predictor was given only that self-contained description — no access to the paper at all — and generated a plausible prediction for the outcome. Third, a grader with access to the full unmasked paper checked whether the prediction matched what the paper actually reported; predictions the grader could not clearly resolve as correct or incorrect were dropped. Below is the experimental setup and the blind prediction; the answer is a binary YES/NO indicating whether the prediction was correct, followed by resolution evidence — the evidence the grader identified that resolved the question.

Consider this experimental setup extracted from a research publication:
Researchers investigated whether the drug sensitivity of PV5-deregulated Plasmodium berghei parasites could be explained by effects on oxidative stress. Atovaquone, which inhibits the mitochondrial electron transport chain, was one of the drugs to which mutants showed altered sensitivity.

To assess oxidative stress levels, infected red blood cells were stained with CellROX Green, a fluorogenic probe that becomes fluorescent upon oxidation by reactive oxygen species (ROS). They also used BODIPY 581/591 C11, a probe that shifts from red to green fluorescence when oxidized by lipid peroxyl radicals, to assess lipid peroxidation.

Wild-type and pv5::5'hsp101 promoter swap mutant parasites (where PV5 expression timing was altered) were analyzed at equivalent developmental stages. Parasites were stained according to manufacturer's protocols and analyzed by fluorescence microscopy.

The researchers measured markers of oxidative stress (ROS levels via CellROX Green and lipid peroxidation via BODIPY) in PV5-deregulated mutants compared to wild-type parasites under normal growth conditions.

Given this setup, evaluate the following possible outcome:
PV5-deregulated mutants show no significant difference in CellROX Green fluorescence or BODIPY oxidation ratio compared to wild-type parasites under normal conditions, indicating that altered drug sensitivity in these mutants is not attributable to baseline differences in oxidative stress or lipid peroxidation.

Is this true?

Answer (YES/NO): YES